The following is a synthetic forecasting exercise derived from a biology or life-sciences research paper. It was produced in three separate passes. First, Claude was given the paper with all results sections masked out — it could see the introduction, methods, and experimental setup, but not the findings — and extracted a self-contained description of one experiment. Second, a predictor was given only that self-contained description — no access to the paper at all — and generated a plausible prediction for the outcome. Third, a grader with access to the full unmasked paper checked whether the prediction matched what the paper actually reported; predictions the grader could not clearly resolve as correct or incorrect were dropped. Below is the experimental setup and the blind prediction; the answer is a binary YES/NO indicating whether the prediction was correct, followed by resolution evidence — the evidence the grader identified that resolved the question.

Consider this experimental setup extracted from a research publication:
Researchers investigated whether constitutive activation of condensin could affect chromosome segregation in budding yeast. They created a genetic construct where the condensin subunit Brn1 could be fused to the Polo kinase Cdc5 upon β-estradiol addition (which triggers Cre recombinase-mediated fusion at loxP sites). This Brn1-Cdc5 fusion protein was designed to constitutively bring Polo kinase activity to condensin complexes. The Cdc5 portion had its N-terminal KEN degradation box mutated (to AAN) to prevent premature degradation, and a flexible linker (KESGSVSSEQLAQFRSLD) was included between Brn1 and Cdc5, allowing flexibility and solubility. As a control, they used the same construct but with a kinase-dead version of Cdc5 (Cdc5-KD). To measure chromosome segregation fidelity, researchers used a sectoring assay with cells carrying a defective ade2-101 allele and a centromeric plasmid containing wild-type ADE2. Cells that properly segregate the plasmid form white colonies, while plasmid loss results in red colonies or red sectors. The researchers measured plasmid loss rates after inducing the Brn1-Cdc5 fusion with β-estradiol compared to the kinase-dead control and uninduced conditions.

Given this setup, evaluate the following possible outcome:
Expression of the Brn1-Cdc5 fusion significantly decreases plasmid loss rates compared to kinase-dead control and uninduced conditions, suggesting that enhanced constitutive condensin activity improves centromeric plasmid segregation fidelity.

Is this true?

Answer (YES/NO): NO